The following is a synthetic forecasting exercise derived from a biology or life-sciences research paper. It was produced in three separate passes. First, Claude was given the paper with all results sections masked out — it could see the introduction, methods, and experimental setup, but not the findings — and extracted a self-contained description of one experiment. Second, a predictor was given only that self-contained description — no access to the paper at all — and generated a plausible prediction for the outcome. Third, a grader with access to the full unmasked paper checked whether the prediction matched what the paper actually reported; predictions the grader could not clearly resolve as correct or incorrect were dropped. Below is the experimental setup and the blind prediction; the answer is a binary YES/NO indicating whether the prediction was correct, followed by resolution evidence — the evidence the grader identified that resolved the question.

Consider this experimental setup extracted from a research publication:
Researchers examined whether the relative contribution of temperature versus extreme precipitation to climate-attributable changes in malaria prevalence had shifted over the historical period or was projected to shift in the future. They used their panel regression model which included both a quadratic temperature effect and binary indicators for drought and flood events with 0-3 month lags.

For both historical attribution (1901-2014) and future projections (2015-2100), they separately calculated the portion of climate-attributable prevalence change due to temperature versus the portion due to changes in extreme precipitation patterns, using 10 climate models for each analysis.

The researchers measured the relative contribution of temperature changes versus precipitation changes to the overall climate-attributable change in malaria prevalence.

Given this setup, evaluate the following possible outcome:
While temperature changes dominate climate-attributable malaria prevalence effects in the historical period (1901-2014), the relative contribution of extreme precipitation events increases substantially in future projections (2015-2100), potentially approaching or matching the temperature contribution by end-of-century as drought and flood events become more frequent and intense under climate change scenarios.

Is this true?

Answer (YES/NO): NO